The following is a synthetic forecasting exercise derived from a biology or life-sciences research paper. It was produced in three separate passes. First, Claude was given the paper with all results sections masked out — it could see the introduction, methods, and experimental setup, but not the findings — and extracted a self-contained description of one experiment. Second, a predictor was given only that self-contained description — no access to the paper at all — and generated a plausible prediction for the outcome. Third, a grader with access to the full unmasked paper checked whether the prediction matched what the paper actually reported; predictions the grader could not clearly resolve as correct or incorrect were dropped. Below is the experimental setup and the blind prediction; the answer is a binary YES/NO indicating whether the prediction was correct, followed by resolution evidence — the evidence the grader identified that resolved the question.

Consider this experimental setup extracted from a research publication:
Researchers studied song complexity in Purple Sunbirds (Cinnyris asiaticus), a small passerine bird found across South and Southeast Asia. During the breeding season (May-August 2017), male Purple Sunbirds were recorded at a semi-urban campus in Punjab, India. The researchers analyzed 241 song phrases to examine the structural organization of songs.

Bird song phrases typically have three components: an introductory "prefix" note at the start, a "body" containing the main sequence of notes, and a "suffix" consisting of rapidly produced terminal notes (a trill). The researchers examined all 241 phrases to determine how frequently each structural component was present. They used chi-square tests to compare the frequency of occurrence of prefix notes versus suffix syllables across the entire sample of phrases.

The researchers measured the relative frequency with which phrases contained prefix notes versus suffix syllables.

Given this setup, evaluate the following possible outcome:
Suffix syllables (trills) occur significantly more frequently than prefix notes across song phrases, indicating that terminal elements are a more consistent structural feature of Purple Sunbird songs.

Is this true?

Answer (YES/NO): NO